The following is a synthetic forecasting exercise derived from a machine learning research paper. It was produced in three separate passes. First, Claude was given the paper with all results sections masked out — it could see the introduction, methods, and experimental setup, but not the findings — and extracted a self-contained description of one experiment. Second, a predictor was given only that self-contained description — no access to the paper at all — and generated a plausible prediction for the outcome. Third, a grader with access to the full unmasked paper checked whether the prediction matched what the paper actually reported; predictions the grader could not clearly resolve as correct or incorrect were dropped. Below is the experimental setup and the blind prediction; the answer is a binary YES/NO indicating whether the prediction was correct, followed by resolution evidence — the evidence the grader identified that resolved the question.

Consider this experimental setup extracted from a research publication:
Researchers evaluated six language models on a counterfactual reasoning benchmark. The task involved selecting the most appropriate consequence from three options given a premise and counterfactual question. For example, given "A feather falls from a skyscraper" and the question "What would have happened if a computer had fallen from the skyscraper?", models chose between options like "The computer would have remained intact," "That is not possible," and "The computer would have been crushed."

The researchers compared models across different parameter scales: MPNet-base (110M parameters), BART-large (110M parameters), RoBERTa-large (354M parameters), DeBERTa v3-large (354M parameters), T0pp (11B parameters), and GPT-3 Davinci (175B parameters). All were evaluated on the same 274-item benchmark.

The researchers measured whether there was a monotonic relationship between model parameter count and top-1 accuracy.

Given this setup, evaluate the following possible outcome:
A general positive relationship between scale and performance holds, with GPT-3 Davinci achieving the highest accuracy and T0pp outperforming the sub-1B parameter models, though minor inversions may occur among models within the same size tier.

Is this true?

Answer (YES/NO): NO